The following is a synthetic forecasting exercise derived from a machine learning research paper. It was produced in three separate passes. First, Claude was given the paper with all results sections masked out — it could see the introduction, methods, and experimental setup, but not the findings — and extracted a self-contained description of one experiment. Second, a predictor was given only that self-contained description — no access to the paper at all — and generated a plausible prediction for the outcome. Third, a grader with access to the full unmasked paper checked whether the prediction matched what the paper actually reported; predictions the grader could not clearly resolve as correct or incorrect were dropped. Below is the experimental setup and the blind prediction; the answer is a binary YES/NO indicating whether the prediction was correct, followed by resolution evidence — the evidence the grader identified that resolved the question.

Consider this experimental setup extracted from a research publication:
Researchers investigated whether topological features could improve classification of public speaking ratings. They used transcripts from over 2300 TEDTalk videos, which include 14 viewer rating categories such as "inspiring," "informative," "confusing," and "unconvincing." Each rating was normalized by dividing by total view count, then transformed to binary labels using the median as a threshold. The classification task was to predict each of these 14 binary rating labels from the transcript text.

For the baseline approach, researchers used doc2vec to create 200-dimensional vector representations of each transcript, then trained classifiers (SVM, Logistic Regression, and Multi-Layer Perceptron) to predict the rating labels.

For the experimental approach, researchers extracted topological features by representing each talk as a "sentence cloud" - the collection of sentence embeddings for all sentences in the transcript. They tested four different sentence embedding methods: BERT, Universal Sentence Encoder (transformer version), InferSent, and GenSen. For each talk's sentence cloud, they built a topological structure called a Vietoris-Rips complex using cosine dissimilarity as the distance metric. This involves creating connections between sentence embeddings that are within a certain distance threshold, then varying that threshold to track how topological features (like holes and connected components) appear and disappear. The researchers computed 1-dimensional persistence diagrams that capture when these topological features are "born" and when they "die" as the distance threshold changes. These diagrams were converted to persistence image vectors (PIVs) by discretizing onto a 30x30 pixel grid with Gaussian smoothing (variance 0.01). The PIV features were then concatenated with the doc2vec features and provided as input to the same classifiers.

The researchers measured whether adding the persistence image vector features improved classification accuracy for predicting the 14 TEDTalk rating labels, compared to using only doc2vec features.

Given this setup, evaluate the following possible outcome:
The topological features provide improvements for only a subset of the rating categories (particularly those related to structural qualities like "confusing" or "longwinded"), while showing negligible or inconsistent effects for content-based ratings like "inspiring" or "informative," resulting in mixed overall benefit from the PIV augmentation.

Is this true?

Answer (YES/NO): NO